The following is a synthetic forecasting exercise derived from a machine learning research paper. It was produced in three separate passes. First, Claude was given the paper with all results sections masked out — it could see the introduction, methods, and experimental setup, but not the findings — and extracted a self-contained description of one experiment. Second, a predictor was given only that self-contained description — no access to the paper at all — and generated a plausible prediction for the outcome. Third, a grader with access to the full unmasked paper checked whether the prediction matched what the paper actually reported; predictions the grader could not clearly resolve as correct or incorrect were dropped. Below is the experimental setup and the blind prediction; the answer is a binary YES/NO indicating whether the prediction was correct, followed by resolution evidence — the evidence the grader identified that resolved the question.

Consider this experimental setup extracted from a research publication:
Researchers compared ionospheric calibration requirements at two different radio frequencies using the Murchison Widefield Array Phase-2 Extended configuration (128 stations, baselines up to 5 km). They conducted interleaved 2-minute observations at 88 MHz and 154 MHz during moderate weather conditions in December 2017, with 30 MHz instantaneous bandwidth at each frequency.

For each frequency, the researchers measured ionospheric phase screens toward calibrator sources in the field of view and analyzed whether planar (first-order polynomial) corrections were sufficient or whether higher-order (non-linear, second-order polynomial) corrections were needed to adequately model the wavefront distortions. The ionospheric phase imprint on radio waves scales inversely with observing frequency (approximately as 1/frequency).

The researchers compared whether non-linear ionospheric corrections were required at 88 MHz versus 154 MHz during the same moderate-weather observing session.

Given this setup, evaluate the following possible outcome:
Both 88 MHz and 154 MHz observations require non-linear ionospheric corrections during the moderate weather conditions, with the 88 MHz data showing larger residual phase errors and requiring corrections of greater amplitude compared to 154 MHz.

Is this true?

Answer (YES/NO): NO